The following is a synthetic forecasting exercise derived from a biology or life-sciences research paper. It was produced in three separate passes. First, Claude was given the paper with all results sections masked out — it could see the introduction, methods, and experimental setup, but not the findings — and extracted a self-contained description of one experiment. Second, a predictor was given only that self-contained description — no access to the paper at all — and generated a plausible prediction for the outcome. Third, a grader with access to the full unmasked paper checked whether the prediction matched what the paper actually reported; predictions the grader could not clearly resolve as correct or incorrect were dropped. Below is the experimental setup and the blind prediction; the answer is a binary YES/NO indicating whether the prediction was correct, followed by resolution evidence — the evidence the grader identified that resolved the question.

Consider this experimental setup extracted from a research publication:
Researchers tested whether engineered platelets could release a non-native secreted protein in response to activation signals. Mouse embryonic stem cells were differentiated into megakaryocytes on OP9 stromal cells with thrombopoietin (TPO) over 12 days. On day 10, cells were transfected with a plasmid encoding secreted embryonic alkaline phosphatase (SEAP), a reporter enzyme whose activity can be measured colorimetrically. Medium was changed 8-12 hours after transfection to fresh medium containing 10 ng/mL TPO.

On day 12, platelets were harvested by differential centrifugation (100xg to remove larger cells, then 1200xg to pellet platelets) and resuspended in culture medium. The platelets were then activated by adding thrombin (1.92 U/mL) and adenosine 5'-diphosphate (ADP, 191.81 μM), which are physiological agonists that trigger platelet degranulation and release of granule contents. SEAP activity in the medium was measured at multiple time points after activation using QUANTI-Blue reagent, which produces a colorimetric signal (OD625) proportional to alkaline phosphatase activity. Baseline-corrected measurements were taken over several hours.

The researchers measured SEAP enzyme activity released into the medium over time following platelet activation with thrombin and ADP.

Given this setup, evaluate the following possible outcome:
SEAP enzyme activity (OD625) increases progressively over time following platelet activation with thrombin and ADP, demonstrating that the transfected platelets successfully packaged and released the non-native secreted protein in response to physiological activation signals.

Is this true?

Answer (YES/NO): NO